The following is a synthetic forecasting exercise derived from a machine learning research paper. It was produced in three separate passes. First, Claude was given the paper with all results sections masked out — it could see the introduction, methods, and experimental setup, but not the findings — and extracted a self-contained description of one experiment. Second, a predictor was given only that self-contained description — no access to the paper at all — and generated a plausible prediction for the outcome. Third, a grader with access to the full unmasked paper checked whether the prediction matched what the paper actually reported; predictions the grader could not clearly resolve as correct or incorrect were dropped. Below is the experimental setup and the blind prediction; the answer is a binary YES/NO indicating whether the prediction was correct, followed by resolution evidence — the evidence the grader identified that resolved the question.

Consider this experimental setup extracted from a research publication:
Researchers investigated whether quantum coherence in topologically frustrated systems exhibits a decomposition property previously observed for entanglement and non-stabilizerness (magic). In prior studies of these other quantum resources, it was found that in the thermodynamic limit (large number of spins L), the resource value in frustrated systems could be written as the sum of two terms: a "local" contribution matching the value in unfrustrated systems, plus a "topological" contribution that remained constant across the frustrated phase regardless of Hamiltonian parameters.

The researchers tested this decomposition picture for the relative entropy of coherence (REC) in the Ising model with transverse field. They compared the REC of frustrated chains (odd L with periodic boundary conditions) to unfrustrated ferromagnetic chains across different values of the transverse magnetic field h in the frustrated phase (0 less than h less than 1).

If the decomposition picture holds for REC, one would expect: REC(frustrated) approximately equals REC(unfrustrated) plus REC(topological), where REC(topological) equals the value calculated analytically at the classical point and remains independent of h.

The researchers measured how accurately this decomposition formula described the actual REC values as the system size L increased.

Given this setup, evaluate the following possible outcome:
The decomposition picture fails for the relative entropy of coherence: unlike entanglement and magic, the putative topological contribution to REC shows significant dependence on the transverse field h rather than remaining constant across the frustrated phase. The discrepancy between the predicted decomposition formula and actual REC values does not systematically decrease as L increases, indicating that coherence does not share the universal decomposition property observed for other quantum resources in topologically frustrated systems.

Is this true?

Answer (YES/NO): NO